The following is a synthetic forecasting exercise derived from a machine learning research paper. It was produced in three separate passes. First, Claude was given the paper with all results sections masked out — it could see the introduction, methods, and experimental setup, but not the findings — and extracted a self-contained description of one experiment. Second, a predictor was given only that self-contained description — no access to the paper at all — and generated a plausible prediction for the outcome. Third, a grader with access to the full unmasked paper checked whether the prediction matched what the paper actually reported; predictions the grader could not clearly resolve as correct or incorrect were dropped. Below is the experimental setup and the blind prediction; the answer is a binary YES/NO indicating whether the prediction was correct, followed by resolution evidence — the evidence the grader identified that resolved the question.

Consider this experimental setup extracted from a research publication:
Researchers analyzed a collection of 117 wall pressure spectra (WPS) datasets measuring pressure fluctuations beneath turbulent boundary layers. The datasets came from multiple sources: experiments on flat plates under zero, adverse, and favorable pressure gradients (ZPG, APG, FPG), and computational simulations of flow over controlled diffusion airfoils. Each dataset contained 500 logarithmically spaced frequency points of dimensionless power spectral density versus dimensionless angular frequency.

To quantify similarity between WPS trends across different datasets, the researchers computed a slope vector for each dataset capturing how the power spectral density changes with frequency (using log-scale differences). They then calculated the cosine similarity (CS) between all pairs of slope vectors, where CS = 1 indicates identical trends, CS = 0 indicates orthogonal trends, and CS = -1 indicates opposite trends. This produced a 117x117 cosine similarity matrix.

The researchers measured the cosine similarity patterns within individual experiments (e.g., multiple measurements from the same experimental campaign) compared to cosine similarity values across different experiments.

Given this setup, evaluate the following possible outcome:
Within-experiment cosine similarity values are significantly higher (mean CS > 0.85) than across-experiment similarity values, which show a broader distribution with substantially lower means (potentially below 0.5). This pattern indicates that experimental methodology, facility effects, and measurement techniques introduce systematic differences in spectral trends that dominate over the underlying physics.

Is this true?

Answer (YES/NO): NO